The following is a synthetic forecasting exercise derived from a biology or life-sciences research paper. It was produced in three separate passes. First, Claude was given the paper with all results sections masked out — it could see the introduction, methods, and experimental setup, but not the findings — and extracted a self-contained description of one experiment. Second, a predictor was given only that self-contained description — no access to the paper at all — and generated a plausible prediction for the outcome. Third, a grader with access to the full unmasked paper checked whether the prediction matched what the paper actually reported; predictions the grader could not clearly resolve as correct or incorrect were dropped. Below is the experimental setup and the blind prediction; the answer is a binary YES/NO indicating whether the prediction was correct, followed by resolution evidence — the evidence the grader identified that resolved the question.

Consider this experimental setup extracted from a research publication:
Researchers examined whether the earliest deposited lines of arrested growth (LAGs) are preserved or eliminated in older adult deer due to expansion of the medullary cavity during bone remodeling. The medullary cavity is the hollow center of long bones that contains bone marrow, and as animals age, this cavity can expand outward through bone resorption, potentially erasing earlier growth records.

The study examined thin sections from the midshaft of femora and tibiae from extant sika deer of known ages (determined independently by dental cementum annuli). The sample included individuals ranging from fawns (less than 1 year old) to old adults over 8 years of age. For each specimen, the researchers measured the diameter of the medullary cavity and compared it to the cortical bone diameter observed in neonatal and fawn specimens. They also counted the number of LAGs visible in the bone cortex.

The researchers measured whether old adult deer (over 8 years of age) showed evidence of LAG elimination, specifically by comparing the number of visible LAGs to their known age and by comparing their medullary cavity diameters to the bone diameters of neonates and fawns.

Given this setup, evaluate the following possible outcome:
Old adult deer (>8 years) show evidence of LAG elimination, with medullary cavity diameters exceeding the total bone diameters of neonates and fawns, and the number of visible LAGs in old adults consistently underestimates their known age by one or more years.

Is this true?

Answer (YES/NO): NO